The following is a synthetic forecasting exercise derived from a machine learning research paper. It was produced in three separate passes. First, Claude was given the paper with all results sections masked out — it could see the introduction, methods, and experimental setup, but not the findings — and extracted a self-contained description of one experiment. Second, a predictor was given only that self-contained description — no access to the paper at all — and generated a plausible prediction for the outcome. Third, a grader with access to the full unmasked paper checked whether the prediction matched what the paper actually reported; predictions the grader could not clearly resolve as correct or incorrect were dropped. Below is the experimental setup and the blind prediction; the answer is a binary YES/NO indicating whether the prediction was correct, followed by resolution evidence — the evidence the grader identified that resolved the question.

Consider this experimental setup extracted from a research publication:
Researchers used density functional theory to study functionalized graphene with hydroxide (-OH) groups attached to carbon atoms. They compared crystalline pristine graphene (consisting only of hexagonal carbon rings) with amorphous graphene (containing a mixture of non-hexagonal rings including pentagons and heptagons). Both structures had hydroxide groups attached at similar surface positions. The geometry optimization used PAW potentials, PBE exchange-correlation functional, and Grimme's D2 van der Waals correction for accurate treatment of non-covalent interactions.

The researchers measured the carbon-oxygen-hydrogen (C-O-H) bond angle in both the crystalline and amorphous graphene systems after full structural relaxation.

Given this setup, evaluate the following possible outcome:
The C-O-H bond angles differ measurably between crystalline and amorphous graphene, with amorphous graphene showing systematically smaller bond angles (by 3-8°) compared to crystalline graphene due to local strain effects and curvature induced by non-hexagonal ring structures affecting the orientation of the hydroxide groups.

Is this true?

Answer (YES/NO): NO